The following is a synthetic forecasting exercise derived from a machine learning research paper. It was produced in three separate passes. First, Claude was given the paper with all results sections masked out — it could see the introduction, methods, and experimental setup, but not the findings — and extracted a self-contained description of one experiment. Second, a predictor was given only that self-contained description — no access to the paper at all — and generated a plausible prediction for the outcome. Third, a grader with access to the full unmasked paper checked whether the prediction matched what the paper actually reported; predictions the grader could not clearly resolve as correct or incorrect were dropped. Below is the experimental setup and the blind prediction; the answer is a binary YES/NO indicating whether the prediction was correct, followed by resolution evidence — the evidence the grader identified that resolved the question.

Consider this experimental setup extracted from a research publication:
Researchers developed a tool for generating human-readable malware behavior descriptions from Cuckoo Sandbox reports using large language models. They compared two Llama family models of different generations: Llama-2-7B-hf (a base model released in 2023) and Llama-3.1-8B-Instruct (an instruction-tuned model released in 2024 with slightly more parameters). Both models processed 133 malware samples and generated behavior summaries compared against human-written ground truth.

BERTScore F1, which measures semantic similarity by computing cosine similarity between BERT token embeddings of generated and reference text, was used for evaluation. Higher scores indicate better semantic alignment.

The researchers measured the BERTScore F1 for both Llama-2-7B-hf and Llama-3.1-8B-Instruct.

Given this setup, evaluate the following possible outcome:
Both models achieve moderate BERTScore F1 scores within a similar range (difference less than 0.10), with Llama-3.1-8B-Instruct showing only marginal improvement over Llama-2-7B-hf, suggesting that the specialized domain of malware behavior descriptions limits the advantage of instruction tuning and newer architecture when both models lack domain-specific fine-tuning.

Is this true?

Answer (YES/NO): NO